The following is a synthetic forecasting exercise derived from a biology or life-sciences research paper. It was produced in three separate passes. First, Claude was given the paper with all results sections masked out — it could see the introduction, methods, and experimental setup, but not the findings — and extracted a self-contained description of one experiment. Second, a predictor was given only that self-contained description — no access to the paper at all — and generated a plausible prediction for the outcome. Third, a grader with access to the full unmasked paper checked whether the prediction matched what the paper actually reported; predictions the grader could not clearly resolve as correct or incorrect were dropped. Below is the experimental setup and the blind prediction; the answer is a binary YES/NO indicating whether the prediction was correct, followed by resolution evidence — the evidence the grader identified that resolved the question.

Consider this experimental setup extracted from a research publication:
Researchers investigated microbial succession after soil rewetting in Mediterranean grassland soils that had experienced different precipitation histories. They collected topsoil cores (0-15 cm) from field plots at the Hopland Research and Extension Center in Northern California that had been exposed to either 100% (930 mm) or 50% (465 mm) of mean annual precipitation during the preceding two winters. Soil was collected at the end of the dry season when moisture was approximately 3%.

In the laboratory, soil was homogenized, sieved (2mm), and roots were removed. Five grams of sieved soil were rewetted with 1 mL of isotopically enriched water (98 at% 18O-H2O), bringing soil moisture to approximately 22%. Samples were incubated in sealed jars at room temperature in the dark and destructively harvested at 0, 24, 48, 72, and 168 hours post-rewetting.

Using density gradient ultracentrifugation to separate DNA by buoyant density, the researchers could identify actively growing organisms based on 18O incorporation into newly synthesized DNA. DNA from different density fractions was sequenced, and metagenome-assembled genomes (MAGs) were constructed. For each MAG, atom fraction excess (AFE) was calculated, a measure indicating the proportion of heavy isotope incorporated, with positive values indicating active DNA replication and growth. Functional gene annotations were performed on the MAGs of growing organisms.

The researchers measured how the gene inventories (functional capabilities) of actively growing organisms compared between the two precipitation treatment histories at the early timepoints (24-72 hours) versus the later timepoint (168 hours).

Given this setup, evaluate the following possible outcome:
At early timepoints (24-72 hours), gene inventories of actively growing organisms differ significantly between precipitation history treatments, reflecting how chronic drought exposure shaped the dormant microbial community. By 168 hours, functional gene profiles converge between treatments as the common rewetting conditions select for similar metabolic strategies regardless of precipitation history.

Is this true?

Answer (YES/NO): YES